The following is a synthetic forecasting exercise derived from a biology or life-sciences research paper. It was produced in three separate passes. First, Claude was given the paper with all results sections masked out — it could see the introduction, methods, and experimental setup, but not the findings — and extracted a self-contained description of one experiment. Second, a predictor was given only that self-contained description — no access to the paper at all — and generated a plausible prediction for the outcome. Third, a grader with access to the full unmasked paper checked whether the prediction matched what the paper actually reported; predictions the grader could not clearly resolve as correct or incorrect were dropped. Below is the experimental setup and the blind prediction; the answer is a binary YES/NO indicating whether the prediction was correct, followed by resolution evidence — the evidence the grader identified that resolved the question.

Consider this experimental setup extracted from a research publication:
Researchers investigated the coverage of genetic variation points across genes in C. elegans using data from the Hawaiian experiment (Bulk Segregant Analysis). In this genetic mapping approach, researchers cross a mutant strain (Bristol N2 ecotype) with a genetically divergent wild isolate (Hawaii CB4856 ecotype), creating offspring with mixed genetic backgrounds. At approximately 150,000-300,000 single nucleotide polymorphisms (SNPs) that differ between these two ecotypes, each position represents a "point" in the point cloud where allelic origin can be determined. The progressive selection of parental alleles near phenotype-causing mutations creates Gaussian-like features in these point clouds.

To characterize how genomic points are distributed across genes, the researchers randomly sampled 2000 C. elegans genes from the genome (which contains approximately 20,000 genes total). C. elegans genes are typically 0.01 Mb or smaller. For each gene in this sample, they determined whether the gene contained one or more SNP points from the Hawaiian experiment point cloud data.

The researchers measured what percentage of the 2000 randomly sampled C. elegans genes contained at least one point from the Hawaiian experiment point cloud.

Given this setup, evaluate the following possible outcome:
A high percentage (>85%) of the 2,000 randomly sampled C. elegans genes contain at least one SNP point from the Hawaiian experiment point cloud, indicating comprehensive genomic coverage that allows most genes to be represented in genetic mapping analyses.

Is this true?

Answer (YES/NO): NO